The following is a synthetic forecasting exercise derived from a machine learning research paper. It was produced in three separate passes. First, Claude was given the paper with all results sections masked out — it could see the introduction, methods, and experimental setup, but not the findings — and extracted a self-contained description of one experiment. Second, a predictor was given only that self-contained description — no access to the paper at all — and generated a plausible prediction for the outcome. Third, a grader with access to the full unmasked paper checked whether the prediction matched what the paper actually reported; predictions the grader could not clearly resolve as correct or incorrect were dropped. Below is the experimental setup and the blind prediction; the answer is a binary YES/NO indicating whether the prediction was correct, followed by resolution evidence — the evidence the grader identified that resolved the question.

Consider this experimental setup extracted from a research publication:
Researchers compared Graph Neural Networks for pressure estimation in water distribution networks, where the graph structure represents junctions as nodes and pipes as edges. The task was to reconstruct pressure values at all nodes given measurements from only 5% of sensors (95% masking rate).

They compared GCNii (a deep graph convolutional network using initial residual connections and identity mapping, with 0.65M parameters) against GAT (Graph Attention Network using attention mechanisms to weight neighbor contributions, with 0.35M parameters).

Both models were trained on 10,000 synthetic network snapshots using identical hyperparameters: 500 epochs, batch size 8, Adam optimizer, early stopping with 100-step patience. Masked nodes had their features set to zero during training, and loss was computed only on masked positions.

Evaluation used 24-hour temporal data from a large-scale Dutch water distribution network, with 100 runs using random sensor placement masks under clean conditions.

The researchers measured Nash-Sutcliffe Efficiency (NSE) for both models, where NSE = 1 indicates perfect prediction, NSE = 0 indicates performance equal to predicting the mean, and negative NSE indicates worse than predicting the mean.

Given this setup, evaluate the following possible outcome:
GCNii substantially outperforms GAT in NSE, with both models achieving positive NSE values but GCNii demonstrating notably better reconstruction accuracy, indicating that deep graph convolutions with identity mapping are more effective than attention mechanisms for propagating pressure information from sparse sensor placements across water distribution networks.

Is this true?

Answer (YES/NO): NO